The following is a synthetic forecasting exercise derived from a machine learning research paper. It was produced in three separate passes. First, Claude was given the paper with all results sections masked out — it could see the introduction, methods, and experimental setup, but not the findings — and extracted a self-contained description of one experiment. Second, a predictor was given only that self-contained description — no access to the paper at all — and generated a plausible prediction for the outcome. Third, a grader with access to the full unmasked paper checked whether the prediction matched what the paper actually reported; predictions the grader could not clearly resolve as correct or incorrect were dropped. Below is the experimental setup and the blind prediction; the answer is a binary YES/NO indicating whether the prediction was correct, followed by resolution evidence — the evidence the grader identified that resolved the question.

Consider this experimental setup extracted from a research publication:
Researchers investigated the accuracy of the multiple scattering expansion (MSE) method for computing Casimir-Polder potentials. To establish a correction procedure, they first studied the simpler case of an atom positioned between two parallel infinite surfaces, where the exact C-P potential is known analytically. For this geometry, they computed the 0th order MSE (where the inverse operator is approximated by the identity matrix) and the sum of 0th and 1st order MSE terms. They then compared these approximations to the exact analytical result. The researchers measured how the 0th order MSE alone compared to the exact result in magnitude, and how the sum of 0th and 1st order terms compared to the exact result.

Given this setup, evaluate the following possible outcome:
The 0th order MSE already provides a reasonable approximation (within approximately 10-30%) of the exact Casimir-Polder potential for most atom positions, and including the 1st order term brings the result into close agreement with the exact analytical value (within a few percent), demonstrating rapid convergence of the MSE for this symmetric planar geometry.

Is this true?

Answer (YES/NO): NO